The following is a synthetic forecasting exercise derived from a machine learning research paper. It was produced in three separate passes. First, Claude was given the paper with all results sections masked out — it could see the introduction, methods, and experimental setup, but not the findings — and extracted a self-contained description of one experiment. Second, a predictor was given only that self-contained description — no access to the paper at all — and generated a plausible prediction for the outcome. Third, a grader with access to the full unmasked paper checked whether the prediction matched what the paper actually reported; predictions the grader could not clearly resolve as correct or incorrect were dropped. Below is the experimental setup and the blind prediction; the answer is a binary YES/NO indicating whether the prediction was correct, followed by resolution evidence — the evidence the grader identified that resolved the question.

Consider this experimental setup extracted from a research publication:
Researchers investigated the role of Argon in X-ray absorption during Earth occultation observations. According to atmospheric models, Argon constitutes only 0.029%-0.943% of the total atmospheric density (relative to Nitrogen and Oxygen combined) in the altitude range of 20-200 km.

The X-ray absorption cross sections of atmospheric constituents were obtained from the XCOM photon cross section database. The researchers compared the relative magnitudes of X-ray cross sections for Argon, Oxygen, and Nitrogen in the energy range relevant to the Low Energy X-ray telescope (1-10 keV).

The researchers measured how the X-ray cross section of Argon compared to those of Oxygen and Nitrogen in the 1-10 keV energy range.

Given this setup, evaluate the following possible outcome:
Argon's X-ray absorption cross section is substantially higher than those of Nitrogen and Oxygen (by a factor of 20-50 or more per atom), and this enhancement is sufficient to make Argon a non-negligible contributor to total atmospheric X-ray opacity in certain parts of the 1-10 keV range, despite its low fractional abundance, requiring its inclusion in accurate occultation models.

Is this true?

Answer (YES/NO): NO